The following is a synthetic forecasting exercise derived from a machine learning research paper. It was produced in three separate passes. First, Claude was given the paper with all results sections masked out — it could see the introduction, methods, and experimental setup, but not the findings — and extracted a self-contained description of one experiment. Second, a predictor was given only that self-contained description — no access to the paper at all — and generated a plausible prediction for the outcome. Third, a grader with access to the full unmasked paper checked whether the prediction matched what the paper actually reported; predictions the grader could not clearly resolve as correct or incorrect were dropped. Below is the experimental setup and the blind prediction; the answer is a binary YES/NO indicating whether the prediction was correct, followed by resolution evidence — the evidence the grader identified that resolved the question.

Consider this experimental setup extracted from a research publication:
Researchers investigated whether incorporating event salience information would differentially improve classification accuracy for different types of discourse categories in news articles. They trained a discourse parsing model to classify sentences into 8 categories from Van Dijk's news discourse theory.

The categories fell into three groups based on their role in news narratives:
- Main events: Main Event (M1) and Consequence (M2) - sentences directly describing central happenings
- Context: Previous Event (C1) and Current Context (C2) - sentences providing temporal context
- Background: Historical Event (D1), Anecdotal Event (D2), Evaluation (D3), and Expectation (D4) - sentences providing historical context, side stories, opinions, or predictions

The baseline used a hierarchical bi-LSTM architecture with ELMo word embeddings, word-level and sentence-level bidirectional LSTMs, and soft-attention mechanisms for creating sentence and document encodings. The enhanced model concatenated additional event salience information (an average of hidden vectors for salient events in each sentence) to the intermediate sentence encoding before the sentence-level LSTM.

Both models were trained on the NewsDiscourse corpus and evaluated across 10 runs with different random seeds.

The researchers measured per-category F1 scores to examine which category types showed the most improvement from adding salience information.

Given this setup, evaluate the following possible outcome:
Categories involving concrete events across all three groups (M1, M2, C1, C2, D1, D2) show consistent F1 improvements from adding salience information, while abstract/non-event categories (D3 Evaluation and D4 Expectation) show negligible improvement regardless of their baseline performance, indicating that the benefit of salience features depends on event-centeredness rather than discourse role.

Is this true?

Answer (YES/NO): NO